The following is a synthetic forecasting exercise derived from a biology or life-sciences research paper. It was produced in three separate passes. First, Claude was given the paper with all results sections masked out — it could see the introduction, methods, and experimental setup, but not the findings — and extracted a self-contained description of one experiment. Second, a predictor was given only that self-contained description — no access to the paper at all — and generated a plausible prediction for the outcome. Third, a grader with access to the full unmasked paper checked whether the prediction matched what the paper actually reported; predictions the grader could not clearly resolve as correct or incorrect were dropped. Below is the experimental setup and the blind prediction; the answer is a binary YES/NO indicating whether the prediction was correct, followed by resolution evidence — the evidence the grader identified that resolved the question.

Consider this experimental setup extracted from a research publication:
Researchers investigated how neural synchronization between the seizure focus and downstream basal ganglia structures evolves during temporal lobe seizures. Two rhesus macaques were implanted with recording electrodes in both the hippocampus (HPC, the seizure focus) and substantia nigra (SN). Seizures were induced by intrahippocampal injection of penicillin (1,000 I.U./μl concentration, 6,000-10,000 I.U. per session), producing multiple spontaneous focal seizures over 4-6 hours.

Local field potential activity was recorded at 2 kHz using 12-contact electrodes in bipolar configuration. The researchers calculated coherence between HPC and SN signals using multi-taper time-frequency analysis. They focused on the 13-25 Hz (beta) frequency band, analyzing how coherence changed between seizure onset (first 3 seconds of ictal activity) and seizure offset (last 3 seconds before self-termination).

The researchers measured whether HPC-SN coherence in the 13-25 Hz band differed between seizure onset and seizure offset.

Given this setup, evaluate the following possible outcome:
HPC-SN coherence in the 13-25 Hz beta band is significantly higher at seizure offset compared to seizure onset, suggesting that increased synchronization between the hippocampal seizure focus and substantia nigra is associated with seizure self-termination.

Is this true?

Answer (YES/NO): NO